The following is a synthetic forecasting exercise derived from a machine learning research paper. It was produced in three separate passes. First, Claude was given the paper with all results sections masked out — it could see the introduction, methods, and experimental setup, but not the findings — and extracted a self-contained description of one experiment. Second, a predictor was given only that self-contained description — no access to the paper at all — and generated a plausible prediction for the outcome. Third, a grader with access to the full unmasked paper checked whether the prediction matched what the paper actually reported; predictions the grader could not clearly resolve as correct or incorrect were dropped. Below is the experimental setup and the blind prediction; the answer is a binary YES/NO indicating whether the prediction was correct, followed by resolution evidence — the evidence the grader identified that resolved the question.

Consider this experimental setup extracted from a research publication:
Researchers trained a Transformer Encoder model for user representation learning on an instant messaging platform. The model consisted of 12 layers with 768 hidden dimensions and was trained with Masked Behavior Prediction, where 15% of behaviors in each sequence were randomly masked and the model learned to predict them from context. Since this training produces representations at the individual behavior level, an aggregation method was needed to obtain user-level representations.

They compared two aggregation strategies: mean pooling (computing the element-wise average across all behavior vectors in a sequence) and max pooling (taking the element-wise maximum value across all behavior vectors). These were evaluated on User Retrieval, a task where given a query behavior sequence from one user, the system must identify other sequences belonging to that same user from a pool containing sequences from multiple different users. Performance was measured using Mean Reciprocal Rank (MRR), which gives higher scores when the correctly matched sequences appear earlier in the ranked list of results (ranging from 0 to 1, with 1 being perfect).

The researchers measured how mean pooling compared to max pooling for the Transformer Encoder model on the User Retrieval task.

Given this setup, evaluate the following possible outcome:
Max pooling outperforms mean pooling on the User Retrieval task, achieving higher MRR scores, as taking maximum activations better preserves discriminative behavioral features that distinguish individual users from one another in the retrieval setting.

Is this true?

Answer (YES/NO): NO